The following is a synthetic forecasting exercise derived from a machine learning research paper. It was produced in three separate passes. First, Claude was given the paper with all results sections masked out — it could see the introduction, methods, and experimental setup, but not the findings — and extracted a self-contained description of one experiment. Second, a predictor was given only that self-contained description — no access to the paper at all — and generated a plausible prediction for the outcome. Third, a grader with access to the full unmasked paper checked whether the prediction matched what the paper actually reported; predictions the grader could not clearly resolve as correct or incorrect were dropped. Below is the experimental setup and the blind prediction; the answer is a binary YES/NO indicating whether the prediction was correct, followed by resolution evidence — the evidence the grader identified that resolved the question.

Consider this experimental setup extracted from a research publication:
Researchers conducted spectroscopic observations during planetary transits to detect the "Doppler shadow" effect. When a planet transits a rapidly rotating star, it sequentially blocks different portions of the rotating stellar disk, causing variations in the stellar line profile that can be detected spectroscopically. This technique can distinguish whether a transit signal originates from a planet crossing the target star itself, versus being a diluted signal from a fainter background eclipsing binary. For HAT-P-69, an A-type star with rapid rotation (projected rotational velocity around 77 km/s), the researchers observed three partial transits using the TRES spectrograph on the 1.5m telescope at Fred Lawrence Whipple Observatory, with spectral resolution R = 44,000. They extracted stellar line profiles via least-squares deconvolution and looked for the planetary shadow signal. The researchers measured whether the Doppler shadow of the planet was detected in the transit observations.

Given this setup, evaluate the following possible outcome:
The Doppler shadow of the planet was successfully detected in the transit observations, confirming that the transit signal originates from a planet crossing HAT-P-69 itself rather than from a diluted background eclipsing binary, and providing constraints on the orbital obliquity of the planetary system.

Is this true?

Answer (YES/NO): YES